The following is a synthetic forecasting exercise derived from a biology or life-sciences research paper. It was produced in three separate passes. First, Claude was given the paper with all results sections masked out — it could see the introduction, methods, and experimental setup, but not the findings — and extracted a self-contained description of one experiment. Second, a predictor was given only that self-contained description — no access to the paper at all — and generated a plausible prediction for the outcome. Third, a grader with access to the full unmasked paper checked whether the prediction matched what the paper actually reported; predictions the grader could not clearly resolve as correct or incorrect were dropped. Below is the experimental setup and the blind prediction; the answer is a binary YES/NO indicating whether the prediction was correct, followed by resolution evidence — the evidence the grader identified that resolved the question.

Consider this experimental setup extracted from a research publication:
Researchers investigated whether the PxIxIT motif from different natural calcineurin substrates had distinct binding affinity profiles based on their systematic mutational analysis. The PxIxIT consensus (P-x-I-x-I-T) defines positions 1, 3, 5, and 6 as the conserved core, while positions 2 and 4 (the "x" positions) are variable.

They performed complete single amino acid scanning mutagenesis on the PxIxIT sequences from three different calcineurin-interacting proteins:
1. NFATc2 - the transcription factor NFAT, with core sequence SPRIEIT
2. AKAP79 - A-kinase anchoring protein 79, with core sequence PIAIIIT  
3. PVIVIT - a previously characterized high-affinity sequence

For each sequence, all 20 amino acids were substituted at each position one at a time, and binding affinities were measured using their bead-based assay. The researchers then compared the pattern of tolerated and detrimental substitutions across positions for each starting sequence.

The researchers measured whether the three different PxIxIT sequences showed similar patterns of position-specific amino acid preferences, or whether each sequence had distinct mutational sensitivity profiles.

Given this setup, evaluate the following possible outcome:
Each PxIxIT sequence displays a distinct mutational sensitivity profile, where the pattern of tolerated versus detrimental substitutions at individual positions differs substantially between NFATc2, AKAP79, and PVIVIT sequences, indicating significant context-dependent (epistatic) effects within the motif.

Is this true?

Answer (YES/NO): YES